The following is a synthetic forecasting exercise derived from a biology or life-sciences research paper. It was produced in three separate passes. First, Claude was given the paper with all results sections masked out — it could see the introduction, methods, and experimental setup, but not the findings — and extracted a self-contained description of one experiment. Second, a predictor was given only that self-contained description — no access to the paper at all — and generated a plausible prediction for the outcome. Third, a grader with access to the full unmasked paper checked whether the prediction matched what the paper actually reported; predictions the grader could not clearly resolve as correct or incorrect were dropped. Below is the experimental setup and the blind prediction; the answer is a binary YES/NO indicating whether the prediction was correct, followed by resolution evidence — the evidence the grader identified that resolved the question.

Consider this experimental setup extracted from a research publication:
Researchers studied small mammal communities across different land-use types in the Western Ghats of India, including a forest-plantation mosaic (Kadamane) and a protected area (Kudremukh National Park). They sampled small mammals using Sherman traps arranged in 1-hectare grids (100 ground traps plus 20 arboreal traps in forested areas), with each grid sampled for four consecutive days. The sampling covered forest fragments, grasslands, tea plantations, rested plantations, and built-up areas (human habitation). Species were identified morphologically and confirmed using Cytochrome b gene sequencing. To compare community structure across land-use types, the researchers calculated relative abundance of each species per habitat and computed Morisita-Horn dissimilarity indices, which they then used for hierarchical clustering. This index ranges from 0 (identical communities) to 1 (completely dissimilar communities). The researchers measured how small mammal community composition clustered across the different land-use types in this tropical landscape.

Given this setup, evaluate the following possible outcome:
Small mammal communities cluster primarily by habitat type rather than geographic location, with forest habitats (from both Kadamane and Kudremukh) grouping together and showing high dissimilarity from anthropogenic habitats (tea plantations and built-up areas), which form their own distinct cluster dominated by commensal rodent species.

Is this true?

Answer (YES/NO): NO